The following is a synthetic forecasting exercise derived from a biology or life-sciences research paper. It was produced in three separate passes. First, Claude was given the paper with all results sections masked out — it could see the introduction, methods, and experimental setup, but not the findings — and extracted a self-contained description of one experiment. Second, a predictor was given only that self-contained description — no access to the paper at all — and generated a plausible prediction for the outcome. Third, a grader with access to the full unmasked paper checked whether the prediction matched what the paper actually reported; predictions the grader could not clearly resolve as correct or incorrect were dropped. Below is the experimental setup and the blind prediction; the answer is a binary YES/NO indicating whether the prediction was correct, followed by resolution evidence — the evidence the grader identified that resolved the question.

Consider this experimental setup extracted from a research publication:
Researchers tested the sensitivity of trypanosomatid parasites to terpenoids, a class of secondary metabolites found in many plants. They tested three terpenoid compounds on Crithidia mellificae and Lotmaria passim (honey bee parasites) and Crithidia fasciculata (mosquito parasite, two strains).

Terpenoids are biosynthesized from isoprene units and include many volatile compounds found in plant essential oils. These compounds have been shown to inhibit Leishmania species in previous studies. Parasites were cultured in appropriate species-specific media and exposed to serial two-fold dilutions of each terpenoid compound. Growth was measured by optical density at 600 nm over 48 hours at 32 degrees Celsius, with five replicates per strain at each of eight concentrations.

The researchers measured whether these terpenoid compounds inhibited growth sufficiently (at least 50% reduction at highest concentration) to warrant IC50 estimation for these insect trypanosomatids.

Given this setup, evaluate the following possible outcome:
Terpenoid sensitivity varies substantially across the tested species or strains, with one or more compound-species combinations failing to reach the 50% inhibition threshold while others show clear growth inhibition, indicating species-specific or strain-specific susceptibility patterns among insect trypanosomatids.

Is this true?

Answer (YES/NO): NO